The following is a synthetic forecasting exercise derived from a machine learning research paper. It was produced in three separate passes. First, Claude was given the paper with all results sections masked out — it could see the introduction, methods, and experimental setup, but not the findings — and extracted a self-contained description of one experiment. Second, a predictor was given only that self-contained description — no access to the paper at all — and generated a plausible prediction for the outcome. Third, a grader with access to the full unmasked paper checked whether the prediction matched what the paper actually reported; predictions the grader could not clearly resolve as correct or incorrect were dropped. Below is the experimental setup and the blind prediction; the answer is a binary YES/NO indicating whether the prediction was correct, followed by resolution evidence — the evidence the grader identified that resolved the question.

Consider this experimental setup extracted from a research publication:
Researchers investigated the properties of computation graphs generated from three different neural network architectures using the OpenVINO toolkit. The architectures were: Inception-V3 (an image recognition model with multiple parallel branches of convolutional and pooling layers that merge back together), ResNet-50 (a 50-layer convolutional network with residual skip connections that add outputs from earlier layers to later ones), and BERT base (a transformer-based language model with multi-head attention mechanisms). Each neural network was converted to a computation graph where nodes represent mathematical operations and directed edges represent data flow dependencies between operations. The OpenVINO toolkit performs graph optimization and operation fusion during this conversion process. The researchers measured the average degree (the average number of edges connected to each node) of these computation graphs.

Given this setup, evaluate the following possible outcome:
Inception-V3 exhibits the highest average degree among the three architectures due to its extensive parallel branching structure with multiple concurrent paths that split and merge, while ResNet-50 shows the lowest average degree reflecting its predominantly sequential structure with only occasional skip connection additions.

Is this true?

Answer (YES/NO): NO